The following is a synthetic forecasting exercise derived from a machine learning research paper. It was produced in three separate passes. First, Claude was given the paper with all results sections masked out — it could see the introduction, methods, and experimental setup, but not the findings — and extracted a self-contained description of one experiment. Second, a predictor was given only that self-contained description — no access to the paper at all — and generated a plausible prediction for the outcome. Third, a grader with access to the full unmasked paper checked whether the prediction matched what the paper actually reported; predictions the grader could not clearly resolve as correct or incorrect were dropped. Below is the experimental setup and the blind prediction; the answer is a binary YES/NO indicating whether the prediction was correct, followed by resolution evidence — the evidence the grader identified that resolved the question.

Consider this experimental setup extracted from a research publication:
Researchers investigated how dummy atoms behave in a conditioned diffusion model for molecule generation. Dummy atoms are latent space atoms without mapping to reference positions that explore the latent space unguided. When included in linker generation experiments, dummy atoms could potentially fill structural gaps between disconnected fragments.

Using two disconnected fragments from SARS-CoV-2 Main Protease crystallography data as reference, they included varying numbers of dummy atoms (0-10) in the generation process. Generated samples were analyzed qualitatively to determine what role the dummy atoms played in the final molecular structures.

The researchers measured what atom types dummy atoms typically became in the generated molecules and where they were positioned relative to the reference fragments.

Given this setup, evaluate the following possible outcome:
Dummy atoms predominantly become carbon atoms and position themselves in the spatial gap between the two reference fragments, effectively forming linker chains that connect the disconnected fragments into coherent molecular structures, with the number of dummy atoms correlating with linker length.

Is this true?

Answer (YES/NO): NO